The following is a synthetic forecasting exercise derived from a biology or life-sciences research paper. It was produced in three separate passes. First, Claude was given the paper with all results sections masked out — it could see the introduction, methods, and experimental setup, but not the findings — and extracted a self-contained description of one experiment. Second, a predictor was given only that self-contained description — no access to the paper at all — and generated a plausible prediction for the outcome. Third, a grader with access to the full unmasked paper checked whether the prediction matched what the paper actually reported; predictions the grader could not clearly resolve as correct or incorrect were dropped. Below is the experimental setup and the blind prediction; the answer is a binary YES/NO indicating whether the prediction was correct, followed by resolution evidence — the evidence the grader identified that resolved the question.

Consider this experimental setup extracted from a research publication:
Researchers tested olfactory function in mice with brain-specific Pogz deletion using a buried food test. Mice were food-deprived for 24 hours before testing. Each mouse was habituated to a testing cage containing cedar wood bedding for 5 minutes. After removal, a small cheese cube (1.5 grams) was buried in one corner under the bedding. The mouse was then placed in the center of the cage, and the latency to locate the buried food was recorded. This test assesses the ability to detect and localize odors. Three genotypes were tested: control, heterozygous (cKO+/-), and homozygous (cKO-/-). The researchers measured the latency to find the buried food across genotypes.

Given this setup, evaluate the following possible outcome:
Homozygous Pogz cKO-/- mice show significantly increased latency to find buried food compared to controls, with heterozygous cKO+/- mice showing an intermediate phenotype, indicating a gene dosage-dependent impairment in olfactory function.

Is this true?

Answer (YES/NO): NO